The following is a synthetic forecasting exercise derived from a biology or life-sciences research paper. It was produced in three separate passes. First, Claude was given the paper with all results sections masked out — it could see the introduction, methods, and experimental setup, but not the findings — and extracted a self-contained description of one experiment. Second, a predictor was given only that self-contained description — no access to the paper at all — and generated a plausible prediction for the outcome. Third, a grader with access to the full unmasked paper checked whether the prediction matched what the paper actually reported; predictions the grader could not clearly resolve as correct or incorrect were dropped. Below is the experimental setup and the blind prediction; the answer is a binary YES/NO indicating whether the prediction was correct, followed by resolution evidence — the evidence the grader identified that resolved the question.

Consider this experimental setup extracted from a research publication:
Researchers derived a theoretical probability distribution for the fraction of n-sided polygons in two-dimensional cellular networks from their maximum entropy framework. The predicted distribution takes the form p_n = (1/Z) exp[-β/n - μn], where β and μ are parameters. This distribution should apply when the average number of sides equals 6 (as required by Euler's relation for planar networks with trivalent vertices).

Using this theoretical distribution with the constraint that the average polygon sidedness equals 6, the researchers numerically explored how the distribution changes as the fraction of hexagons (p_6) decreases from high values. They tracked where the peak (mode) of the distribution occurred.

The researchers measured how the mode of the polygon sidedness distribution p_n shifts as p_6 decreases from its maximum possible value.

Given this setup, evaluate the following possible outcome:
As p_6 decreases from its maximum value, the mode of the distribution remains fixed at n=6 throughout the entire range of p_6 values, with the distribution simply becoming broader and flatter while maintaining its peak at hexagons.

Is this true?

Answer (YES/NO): NO